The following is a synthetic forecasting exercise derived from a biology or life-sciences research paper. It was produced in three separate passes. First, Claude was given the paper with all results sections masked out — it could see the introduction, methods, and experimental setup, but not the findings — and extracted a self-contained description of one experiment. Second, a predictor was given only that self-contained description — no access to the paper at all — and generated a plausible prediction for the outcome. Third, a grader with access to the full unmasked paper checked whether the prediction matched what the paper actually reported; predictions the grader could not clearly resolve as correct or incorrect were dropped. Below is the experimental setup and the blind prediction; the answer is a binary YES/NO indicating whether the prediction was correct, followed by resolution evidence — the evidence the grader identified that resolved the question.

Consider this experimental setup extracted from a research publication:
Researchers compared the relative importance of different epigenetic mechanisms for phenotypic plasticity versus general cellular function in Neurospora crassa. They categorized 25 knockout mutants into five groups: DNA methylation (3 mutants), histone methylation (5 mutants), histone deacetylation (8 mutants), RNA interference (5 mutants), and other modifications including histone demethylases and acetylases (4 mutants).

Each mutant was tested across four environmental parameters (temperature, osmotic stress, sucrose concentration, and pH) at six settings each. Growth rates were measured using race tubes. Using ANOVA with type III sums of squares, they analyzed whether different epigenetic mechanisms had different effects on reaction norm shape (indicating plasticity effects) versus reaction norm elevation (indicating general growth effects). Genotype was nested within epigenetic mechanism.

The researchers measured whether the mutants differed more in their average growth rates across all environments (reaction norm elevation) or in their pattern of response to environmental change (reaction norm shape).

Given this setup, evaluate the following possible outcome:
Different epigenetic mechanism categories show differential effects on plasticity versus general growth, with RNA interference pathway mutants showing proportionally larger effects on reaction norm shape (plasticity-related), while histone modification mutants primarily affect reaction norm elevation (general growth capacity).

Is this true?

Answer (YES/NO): NO